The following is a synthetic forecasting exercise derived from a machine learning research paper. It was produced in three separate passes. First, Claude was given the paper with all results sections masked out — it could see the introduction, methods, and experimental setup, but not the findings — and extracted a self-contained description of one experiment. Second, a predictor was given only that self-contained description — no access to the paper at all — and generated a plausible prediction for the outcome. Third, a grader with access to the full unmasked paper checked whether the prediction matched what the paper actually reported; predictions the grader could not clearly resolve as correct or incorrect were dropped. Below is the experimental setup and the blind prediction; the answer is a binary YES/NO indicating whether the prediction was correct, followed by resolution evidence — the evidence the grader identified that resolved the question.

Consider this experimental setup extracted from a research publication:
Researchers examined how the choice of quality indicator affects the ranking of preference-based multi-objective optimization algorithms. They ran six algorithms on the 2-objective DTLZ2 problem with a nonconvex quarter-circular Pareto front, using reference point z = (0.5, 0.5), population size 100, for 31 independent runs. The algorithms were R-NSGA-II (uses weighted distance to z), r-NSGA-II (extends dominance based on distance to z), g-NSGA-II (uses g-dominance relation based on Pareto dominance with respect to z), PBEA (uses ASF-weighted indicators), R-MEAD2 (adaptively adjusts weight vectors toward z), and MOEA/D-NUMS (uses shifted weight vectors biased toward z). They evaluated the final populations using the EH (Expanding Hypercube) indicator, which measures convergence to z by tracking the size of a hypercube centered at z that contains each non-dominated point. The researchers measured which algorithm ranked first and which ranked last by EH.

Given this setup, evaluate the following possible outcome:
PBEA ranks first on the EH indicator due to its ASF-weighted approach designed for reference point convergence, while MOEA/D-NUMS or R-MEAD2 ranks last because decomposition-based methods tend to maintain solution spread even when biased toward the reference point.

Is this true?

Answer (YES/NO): NO